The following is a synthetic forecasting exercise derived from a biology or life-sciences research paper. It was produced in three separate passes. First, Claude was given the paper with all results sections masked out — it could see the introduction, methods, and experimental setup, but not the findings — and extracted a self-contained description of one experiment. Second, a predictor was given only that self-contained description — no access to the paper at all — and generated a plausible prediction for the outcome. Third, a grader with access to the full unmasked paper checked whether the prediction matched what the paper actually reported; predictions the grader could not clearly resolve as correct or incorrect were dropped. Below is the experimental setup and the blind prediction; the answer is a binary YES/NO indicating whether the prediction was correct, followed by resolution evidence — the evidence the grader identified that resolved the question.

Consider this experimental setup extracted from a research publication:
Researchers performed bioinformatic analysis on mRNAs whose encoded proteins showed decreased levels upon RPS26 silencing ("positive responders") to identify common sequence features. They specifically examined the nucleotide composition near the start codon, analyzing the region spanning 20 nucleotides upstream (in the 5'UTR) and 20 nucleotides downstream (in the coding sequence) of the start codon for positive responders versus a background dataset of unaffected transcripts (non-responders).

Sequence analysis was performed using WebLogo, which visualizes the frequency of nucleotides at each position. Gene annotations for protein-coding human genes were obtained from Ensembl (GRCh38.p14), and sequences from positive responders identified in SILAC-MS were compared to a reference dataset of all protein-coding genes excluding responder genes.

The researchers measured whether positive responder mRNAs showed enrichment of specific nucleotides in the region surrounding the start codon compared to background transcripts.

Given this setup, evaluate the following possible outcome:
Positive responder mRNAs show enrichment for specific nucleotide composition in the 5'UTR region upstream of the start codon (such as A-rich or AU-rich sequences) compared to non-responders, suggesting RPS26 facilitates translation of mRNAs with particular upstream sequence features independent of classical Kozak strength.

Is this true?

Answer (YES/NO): NO